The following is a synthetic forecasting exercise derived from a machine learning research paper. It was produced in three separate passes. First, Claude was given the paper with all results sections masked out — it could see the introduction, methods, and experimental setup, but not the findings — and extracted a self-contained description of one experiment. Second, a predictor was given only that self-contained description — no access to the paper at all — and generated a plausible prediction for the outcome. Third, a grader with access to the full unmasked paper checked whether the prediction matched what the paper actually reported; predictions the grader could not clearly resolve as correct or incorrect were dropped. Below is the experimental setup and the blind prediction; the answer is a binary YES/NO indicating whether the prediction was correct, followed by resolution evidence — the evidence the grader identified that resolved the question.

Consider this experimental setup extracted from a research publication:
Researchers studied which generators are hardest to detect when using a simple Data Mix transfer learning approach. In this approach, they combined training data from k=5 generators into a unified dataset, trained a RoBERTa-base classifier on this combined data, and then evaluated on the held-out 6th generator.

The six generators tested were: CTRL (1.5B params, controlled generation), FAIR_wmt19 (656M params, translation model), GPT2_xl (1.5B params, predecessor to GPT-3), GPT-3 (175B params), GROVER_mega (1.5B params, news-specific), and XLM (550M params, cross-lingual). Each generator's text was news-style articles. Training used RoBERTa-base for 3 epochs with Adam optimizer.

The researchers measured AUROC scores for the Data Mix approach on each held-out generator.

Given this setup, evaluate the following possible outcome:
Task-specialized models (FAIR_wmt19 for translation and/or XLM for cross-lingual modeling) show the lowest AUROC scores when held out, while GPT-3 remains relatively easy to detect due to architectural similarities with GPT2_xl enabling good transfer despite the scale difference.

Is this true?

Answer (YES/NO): YES